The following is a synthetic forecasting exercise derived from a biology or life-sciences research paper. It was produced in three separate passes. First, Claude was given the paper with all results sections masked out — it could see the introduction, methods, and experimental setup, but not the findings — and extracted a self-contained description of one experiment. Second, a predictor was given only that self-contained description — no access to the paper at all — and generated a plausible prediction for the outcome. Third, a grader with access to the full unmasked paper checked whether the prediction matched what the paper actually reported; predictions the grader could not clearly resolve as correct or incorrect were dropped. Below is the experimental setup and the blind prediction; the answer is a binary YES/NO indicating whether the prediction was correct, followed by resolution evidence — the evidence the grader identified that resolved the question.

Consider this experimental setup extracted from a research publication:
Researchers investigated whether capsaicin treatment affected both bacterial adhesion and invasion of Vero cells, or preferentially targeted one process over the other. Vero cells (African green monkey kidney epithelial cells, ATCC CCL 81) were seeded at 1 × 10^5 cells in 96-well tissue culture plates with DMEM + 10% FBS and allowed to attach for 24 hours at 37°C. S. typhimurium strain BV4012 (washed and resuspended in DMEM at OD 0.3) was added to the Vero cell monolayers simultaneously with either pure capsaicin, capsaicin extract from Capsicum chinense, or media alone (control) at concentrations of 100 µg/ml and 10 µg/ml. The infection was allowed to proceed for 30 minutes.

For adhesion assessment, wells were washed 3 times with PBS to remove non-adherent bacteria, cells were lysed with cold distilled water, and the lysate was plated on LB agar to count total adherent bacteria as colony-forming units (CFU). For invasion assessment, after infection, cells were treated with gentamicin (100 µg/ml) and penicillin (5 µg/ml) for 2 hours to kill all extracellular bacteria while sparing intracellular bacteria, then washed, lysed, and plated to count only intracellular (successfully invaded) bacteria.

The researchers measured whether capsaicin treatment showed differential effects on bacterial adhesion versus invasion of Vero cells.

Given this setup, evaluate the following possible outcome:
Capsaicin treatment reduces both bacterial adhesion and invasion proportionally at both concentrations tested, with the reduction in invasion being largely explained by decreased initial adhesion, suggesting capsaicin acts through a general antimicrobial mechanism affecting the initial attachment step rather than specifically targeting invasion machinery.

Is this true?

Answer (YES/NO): NO